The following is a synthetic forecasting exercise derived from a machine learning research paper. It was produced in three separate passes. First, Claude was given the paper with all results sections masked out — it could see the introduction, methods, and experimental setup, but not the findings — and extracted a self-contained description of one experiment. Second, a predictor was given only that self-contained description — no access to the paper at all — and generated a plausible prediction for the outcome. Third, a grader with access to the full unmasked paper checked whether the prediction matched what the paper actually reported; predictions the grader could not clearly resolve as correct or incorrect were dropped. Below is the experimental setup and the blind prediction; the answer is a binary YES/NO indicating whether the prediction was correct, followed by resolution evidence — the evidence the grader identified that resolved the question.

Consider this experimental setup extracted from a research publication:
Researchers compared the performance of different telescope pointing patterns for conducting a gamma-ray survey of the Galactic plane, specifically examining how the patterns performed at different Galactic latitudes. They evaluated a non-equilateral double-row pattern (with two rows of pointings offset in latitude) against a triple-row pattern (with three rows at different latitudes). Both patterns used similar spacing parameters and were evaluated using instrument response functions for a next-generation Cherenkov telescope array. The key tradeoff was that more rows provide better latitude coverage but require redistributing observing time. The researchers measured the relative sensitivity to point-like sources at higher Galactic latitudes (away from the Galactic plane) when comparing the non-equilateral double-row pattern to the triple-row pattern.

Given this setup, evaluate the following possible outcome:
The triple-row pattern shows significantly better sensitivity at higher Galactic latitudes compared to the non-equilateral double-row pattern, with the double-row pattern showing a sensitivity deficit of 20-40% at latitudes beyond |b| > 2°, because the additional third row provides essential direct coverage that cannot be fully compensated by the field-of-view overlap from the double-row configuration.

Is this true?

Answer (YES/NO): NO